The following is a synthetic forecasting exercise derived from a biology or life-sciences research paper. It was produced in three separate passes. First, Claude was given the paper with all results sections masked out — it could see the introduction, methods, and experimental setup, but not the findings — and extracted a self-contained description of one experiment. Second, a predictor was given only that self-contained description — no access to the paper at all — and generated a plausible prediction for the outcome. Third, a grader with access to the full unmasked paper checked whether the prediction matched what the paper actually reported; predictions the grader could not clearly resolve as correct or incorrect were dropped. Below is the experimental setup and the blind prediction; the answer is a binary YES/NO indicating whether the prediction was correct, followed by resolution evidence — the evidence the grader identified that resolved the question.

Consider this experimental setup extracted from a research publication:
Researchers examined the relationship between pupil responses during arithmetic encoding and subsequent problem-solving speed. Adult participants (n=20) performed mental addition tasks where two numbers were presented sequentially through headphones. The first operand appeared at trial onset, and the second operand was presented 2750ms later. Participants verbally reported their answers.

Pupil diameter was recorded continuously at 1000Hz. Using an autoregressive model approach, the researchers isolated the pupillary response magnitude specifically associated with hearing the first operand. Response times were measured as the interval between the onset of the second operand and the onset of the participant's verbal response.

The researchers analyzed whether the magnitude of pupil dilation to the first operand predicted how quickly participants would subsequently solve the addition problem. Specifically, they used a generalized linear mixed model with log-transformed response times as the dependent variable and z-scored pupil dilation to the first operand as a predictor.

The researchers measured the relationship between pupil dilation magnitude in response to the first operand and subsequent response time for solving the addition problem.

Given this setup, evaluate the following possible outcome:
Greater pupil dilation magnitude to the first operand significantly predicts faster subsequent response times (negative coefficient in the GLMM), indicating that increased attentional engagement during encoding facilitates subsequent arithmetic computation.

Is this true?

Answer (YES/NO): YES